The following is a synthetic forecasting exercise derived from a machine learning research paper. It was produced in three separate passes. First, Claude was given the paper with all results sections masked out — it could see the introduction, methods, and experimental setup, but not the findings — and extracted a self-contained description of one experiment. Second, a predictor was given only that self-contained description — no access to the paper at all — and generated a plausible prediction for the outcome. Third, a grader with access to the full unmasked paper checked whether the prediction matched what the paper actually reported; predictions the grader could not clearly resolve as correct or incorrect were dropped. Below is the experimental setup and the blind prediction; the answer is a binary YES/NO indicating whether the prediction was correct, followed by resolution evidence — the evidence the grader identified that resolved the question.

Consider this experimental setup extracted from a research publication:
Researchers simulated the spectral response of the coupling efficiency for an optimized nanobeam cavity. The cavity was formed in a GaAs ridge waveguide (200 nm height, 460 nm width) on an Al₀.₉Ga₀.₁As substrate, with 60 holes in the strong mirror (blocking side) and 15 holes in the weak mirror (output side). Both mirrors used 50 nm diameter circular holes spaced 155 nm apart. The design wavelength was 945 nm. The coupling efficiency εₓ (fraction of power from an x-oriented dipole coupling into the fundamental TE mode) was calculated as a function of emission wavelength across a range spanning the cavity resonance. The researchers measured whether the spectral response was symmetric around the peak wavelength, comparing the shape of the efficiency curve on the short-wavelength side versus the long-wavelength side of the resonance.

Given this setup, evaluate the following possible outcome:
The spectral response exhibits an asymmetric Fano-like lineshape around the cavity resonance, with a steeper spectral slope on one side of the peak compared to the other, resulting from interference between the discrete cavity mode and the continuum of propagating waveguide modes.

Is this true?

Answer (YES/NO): NO